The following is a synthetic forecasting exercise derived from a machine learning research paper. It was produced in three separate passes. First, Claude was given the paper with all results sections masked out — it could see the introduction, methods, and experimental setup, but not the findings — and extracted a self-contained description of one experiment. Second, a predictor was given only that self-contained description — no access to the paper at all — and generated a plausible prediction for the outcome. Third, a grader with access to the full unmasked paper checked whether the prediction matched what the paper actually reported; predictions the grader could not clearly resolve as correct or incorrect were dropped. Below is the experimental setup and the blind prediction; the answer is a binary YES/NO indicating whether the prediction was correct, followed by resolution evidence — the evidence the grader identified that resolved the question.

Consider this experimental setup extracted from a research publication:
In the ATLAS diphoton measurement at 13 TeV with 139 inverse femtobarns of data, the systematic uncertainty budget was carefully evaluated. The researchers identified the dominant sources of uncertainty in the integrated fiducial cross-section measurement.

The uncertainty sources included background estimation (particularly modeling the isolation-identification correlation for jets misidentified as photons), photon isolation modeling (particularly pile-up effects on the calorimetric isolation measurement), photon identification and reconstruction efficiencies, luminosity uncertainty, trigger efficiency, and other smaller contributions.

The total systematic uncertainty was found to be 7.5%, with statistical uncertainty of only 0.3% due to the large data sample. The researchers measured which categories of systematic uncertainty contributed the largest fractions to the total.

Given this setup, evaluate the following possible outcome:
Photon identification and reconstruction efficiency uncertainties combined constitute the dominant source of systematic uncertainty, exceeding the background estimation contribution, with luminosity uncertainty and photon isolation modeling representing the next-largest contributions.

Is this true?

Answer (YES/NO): NO